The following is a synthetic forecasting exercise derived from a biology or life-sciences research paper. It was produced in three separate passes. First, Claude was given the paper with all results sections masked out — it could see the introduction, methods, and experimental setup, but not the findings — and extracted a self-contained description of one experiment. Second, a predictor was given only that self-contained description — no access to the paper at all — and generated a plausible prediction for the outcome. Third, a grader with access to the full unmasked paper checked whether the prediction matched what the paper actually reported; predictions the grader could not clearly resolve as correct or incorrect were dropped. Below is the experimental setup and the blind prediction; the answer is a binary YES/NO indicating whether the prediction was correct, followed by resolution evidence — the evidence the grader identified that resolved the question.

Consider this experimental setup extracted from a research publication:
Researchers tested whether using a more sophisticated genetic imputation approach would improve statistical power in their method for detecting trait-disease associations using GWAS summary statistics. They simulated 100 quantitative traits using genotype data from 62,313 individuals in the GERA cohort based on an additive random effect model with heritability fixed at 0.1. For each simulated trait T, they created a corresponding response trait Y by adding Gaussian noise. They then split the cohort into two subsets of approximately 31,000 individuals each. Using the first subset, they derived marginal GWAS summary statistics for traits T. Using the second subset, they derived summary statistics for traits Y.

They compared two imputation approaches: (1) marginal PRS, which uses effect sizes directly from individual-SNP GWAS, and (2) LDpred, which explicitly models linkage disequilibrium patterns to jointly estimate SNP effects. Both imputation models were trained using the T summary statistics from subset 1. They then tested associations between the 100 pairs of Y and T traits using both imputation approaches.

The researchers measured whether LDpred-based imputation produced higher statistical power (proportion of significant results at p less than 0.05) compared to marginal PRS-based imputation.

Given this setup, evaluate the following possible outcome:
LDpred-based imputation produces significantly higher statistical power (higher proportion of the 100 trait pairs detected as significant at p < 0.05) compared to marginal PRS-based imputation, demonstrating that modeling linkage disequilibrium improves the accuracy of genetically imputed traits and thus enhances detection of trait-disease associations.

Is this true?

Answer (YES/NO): NO